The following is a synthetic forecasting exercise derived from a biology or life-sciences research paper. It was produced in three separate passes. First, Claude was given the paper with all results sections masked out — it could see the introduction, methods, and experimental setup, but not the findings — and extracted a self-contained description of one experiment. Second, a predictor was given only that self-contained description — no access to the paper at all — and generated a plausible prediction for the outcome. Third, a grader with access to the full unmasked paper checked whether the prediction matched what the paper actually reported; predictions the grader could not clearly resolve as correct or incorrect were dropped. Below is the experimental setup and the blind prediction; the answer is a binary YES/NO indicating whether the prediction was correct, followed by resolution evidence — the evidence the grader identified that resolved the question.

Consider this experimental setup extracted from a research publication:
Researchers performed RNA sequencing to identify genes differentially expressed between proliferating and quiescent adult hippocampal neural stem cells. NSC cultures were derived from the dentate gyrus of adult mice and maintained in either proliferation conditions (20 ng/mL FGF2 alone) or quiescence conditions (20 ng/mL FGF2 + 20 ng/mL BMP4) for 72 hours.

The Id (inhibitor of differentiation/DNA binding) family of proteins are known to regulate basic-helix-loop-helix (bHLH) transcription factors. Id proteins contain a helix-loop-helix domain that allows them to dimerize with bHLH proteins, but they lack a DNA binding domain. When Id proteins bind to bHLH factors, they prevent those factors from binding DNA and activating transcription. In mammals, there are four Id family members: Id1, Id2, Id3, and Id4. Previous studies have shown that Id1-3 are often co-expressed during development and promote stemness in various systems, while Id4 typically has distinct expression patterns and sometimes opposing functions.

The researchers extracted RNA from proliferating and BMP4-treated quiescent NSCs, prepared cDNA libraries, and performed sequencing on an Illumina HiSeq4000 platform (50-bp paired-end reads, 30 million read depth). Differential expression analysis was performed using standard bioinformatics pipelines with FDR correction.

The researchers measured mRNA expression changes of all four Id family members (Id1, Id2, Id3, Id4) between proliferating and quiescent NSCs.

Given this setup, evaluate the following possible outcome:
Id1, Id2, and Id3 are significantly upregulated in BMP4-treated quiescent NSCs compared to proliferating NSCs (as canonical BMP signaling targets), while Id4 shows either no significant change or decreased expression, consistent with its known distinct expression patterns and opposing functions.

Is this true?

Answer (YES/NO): NO